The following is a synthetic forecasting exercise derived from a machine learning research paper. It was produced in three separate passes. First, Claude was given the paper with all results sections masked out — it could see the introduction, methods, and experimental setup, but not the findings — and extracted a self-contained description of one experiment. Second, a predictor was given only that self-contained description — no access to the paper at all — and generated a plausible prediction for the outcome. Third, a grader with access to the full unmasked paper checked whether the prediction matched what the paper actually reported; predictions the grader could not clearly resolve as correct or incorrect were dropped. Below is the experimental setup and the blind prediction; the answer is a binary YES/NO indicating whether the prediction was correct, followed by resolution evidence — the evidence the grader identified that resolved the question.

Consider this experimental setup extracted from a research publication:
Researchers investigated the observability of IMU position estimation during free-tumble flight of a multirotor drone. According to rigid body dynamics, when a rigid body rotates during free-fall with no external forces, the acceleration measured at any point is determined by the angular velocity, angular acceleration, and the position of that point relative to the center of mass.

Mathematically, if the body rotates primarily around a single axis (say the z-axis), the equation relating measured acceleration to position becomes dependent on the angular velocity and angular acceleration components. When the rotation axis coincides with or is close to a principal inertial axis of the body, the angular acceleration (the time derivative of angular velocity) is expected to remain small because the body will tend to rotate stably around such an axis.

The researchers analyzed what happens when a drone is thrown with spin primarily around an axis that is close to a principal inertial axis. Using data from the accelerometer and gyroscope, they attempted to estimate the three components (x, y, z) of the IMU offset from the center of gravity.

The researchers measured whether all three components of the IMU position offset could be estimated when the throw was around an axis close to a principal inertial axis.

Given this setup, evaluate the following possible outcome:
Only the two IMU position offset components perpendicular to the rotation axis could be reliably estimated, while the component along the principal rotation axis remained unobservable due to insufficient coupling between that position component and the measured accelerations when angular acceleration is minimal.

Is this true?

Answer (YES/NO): YES